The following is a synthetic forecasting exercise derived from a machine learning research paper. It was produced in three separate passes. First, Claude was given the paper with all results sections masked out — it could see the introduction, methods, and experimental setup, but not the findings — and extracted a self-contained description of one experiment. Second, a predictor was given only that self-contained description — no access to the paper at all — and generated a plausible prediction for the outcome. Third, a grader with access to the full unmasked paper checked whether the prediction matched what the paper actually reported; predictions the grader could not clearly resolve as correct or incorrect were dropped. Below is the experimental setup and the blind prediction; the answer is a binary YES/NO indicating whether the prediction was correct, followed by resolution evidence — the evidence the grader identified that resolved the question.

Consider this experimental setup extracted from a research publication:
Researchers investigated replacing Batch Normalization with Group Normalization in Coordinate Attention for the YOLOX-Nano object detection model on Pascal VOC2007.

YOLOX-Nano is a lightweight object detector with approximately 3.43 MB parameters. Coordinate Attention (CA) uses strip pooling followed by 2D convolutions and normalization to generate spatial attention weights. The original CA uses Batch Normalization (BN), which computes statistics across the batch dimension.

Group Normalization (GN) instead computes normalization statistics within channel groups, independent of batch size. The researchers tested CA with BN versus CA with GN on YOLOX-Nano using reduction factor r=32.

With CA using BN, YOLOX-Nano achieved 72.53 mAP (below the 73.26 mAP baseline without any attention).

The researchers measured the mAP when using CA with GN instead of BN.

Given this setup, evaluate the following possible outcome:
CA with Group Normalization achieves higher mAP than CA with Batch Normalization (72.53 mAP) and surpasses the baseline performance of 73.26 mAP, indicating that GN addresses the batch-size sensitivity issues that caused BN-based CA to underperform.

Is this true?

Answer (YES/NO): YES